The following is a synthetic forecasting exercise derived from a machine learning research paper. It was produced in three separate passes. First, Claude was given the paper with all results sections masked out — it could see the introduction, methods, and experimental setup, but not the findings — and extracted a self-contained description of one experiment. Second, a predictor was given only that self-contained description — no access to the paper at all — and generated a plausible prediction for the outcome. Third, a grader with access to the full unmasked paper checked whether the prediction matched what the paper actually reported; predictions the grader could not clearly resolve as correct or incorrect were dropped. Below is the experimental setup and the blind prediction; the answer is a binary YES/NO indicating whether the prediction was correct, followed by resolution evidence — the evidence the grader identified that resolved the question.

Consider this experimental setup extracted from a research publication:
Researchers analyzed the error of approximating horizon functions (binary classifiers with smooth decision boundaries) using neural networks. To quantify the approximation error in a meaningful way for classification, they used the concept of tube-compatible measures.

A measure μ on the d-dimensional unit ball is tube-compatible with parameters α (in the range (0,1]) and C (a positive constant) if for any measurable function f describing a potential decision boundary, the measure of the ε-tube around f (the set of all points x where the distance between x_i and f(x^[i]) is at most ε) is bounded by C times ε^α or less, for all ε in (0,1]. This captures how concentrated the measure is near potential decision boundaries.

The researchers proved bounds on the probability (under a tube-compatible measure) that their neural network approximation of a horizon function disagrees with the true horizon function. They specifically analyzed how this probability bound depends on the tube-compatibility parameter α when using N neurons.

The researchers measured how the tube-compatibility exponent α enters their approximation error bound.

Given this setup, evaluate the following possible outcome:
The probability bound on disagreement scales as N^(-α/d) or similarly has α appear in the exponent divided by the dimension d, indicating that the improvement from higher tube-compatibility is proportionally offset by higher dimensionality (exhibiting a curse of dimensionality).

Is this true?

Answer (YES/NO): NO